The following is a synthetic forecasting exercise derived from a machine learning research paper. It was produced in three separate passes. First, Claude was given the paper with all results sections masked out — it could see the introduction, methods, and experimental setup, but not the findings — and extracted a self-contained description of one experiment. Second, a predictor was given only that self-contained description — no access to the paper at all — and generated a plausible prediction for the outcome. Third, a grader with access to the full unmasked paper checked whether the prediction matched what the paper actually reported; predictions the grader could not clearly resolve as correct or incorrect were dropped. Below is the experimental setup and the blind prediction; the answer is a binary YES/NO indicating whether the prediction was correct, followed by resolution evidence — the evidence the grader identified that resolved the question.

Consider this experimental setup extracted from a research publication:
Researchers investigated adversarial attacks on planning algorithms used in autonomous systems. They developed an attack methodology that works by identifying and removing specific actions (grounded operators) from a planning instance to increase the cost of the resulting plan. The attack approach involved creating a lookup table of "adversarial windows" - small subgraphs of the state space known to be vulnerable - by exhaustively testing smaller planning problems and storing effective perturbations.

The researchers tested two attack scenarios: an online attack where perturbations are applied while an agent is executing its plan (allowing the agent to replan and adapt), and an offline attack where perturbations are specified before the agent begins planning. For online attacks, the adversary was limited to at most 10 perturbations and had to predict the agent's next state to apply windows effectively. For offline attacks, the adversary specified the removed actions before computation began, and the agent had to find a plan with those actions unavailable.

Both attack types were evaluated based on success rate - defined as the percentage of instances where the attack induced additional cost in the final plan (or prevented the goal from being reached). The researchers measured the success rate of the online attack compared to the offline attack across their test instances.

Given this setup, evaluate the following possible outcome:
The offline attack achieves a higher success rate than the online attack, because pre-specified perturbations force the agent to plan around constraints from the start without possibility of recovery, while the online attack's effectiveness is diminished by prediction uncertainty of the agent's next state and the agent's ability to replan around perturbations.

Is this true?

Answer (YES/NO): YES